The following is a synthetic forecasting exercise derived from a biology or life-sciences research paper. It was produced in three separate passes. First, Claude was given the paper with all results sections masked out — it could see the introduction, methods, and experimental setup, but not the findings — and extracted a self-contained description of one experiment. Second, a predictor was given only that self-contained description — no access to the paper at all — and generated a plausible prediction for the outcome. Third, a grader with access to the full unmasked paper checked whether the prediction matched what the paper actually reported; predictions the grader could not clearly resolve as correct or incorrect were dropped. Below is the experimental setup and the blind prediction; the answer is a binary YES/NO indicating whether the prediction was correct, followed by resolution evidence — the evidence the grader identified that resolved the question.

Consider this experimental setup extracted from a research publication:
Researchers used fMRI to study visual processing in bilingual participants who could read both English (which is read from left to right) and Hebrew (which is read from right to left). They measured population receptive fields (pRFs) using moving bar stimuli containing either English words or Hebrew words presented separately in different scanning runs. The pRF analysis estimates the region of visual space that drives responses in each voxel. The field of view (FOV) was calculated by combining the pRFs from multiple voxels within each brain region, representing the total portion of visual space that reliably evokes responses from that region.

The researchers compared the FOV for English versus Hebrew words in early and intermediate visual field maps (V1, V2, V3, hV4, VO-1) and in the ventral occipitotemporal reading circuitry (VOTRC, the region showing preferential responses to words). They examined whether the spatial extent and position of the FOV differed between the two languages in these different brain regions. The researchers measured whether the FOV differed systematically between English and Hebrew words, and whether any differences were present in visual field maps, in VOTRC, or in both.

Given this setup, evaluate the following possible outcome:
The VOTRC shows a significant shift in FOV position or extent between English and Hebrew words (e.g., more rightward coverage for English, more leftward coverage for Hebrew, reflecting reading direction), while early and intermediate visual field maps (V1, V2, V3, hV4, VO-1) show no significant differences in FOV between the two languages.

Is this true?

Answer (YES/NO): YES